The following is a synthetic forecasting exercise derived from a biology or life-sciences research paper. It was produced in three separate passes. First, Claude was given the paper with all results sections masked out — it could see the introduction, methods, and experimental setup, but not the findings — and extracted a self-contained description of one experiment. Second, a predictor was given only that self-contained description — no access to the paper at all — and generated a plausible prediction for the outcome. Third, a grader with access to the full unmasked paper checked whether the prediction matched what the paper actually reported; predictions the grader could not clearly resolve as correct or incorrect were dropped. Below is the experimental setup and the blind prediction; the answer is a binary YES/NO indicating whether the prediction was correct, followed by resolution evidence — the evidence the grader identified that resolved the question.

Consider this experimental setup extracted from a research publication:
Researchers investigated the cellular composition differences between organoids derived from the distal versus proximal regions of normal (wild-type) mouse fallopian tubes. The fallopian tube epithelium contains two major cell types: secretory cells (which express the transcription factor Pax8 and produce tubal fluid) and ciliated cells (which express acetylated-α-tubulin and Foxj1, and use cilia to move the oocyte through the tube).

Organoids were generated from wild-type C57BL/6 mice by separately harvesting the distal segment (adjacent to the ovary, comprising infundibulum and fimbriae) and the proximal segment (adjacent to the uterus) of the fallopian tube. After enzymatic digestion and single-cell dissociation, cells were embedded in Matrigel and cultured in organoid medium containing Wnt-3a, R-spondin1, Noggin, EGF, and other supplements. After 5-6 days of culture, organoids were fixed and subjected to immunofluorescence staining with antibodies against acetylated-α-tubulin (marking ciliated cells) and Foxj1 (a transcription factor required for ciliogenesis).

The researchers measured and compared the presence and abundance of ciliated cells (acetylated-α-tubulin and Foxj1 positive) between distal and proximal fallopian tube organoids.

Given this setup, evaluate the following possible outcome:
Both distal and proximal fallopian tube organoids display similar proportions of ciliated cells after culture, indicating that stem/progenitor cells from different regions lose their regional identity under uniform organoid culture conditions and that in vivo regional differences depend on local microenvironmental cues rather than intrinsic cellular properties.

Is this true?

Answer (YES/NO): NO